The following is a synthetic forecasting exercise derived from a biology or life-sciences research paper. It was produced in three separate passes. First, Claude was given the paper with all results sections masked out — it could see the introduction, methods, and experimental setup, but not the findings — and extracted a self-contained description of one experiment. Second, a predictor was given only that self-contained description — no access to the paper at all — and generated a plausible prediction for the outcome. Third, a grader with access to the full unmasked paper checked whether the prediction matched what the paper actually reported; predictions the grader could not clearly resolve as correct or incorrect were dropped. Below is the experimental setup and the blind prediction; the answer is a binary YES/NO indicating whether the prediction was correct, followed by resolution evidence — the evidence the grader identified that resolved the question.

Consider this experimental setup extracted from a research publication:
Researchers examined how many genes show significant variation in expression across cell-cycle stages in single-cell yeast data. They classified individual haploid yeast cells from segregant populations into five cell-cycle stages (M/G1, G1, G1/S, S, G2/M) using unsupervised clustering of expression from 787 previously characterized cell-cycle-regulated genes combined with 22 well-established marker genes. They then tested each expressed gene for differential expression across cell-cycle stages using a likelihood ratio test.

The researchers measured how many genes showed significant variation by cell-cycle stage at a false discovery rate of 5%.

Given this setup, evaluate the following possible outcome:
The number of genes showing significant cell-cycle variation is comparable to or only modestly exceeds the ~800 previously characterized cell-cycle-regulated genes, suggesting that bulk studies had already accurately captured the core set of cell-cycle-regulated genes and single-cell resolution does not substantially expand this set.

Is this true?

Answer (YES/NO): NO